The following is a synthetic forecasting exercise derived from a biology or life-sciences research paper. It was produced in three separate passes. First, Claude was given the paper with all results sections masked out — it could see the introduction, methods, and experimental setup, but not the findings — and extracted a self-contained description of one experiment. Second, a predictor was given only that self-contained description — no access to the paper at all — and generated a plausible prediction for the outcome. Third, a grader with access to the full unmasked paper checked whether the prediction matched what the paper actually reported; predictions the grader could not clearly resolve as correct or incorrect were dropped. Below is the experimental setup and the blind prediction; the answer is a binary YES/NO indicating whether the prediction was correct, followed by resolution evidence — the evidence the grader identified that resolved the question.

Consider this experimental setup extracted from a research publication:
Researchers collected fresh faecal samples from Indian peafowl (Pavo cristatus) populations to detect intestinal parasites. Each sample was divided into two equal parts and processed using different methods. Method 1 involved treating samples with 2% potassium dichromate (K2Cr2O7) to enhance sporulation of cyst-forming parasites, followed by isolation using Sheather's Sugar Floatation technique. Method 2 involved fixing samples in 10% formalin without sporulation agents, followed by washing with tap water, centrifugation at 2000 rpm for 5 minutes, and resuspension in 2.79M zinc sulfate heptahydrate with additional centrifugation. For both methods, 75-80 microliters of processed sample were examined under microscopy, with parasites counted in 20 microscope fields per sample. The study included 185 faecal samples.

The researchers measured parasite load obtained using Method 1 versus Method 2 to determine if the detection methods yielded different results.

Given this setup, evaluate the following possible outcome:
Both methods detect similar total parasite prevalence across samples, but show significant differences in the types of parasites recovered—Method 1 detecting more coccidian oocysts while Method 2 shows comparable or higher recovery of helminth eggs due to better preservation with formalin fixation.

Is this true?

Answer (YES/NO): NO